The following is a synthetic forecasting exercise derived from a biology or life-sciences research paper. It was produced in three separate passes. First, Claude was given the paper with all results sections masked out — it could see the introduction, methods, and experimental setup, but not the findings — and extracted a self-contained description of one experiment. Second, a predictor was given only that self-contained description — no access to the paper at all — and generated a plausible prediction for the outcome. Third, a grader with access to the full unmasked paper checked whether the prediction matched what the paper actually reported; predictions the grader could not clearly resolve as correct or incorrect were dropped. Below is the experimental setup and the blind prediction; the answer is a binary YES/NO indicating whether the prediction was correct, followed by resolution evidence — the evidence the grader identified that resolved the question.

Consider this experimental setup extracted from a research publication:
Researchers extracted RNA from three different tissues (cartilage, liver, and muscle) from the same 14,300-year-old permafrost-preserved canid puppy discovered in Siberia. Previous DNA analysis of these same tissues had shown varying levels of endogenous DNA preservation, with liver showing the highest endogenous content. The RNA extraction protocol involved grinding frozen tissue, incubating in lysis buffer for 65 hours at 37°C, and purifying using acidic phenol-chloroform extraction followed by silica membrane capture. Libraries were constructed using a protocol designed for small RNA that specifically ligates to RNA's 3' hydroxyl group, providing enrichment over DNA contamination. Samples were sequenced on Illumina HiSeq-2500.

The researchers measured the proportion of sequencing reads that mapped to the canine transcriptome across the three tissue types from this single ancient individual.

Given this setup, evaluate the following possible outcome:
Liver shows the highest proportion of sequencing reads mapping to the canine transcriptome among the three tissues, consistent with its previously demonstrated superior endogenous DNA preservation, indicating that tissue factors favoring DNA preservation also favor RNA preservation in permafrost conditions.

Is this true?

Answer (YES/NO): YES